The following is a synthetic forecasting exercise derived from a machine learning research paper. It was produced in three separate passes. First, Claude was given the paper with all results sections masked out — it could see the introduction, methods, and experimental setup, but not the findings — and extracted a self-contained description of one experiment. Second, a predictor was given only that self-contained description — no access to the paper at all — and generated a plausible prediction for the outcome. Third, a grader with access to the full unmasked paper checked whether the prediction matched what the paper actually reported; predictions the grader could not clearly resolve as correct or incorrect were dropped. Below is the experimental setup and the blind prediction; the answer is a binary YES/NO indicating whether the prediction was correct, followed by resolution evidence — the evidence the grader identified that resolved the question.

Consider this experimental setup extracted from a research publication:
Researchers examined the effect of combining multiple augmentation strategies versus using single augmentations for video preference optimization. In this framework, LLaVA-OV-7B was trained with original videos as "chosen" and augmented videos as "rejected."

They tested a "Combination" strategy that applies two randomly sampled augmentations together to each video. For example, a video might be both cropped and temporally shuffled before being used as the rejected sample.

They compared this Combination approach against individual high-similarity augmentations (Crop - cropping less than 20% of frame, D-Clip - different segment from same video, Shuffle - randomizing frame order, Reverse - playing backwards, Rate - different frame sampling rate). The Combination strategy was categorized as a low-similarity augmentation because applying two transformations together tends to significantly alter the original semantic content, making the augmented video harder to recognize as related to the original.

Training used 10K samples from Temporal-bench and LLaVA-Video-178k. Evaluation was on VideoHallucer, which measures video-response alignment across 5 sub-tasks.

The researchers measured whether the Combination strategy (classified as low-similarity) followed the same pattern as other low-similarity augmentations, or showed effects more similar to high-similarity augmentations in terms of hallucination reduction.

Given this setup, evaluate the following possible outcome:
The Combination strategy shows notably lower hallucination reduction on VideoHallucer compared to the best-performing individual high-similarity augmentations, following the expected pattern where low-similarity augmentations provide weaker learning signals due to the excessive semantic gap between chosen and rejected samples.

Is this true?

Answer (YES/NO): YES